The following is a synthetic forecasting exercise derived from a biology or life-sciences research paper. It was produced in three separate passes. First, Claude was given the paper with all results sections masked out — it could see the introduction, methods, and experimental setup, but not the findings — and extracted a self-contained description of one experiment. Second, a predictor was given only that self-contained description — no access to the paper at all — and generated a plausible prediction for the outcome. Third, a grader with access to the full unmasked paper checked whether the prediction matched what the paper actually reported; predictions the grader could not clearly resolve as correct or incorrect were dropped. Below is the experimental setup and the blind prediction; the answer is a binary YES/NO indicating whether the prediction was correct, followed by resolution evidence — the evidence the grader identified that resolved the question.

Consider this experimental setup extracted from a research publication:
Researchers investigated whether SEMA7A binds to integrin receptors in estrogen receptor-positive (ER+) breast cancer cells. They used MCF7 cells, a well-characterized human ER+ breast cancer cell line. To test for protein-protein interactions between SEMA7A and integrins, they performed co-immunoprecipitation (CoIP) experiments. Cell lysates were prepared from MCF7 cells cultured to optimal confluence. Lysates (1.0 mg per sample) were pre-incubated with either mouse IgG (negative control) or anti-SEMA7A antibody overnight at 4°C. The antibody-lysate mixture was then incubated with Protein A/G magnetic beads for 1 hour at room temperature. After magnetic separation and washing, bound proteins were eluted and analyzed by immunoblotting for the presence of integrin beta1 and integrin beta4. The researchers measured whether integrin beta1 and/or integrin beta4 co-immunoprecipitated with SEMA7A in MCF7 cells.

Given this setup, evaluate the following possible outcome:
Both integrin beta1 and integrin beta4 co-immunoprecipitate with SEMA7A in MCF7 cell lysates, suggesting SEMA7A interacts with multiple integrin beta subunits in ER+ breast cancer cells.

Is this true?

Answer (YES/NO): YES